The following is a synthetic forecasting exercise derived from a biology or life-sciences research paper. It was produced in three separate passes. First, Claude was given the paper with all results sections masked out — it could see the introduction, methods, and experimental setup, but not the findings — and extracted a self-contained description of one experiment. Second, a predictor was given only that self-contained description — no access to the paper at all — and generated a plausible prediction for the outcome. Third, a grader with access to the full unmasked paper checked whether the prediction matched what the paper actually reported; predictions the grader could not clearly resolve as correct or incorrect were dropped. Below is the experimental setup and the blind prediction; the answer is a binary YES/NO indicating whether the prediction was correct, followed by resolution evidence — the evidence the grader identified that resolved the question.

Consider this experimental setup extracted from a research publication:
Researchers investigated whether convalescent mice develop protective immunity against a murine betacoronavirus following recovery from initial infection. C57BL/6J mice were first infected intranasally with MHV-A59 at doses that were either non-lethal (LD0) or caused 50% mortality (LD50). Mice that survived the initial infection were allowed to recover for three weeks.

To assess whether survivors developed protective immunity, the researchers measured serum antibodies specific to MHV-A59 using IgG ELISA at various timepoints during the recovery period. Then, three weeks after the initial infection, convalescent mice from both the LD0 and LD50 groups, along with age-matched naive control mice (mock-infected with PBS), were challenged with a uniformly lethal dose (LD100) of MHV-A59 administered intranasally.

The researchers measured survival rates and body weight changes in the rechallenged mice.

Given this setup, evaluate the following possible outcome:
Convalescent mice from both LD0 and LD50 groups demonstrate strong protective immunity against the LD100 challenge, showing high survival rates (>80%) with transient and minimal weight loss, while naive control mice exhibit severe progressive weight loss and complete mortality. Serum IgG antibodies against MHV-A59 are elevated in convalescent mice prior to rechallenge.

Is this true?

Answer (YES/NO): NO